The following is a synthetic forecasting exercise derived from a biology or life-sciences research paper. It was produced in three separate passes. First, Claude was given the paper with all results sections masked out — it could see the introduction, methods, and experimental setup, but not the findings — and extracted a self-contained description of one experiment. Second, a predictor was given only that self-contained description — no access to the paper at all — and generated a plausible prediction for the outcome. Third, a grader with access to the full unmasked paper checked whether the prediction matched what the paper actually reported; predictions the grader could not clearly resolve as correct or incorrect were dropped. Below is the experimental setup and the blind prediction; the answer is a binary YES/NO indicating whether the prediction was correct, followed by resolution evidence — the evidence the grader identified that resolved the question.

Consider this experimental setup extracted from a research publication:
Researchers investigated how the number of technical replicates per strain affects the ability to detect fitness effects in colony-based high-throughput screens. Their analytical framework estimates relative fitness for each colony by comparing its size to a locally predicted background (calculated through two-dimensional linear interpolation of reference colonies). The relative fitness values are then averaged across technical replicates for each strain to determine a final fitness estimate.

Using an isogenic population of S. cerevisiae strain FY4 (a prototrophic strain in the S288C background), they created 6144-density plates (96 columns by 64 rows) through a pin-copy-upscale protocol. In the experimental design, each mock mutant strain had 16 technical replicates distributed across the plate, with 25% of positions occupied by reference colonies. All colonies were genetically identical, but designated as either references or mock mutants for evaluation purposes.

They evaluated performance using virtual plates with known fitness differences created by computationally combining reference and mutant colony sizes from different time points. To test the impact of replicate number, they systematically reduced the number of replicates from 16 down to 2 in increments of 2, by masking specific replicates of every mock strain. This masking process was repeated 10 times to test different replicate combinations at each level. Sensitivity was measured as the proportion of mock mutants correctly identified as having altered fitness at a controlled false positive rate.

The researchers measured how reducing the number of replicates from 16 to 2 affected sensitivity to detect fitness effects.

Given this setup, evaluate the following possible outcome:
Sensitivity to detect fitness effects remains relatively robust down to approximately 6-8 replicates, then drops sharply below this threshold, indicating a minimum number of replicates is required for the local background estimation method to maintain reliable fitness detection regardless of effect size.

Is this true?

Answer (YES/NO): NO